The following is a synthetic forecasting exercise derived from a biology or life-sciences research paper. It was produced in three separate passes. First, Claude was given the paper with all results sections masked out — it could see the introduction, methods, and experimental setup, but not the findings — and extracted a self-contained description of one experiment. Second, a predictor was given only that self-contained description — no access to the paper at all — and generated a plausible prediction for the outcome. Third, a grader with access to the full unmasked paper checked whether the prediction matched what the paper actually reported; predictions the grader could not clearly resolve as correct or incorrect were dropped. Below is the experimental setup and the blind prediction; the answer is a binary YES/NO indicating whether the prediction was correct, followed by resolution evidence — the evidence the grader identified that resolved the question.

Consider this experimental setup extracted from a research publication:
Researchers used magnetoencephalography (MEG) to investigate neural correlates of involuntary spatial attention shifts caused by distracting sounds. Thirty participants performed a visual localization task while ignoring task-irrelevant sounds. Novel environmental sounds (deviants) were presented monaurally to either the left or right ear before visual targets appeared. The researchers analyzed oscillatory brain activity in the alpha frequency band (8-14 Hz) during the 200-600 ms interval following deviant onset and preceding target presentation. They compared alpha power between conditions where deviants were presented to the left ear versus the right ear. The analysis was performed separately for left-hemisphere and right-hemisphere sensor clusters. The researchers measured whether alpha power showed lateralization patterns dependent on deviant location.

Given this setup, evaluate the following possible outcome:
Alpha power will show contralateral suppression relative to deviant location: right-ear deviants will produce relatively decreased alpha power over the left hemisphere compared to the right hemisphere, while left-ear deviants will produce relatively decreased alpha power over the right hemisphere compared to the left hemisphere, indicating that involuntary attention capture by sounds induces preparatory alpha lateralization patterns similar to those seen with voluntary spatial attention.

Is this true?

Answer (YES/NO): NO